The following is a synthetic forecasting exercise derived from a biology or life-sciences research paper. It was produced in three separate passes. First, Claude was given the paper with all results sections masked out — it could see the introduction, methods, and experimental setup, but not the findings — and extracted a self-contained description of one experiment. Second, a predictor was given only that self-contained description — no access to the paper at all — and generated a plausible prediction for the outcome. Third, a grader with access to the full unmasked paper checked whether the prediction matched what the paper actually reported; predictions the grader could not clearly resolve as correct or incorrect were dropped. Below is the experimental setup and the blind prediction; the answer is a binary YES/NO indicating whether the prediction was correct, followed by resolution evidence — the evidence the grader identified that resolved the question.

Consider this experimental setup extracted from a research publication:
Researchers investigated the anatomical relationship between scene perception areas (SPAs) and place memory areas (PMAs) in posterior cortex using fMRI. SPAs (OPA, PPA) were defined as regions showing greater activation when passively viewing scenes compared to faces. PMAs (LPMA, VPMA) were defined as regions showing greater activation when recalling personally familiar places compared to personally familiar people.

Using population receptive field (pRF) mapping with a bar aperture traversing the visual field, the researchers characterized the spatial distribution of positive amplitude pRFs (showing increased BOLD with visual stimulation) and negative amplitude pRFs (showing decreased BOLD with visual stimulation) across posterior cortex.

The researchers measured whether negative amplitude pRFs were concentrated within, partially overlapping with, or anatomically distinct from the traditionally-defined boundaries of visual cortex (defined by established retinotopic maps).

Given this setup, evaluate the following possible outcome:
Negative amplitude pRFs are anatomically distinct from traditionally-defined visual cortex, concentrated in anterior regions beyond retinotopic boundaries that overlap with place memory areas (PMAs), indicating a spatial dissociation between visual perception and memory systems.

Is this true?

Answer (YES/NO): YES